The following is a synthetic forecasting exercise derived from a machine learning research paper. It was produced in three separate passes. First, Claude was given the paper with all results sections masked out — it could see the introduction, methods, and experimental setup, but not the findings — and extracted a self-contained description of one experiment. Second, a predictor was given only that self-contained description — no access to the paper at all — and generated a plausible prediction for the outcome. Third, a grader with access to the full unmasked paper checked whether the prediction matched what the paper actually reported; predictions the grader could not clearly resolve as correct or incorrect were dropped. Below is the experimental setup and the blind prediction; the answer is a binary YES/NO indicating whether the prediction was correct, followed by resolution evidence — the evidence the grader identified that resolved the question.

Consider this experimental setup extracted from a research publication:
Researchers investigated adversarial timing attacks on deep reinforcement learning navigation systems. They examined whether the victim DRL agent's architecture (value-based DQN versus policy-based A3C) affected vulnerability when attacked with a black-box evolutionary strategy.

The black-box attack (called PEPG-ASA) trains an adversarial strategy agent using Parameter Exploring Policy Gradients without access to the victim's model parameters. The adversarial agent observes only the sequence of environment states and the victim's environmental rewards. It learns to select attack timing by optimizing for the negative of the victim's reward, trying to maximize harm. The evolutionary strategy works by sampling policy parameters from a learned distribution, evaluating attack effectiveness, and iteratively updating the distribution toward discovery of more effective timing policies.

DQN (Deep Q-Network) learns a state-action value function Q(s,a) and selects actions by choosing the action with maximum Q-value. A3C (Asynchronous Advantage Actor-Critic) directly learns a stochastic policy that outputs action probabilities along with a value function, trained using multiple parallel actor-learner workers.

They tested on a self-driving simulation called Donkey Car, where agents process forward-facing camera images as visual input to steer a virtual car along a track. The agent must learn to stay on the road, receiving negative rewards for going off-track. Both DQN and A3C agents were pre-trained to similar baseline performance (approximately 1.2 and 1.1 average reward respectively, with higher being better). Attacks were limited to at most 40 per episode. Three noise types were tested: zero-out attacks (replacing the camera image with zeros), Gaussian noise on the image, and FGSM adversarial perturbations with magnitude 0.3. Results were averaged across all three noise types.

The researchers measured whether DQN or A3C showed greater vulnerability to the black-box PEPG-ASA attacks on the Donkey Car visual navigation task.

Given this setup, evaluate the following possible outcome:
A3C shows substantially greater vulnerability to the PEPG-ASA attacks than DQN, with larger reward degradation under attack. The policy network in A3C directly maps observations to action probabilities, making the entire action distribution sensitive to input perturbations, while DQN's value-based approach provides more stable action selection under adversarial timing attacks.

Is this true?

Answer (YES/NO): NO